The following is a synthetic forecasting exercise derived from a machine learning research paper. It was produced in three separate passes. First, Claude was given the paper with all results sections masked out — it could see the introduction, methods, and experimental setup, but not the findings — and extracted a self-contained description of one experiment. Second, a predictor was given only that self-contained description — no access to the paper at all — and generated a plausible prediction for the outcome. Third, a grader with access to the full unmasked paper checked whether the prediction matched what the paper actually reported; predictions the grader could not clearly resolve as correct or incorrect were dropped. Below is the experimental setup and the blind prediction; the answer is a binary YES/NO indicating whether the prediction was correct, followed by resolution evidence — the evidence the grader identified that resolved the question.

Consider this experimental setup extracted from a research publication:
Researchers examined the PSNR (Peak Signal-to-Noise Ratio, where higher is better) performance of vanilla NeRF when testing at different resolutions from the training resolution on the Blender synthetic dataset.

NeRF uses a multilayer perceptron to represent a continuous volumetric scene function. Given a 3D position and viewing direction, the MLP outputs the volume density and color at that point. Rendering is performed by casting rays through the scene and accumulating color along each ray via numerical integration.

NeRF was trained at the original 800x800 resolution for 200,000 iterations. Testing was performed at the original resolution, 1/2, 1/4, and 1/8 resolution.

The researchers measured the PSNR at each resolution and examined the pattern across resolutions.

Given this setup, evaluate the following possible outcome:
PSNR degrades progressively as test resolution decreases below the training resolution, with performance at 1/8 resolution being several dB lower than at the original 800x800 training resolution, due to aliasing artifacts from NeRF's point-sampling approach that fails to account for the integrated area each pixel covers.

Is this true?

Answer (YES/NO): NO